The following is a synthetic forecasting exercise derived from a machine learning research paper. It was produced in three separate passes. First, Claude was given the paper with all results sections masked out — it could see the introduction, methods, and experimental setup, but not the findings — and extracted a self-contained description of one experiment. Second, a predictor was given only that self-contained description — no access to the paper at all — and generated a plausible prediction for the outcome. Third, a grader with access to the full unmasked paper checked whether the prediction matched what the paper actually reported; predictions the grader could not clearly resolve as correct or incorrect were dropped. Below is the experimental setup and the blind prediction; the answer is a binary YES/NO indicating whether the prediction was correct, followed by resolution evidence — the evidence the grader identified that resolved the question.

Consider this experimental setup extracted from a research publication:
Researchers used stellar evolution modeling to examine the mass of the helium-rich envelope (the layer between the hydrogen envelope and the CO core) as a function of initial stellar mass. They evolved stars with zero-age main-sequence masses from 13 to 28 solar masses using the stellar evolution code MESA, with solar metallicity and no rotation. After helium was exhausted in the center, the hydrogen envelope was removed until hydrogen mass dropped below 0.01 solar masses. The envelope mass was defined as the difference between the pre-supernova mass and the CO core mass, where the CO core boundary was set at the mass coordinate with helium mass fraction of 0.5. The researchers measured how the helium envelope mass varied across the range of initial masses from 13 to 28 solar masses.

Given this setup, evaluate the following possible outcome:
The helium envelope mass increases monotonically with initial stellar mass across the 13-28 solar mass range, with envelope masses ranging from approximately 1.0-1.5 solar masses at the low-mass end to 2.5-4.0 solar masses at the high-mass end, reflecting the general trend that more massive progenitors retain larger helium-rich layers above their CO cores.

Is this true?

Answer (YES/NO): NO